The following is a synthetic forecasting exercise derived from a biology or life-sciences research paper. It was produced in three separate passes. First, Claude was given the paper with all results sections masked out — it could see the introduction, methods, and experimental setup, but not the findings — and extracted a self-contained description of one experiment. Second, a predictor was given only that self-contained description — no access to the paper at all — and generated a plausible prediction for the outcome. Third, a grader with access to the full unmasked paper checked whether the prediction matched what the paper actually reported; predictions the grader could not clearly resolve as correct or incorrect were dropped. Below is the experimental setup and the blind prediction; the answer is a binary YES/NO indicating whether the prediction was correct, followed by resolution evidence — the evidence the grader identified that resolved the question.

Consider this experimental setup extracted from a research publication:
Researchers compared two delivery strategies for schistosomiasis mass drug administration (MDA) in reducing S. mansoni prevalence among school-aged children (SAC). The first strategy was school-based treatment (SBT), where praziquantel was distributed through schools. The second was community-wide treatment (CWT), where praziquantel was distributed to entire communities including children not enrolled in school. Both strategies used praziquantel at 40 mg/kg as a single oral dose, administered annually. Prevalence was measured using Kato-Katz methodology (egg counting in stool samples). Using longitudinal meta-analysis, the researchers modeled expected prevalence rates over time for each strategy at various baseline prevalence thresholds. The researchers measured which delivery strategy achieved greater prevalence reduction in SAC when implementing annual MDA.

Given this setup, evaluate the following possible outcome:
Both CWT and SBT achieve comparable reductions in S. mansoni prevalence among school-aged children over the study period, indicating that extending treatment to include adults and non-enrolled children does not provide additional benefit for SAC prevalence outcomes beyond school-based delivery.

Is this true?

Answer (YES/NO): NO